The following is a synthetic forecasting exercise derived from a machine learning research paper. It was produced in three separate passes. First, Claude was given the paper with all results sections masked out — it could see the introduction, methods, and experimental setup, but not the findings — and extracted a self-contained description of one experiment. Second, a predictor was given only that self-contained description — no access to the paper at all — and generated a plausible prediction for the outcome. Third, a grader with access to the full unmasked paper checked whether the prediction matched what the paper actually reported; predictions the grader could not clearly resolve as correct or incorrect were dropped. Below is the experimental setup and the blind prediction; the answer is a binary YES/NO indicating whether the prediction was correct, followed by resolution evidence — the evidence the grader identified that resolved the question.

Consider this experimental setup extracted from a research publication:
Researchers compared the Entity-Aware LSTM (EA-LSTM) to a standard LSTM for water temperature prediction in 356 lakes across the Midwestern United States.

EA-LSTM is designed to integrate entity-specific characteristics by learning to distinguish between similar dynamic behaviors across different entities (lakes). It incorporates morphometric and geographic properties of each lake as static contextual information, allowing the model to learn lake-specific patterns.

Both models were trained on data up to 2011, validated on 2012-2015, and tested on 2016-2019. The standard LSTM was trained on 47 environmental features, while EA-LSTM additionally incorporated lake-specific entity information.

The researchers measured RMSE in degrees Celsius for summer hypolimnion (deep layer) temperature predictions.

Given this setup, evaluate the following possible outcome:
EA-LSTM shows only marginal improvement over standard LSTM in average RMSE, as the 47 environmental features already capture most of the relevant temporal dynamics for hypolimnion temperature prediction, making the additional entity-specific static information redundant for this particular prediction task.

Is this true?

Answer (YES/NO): NO